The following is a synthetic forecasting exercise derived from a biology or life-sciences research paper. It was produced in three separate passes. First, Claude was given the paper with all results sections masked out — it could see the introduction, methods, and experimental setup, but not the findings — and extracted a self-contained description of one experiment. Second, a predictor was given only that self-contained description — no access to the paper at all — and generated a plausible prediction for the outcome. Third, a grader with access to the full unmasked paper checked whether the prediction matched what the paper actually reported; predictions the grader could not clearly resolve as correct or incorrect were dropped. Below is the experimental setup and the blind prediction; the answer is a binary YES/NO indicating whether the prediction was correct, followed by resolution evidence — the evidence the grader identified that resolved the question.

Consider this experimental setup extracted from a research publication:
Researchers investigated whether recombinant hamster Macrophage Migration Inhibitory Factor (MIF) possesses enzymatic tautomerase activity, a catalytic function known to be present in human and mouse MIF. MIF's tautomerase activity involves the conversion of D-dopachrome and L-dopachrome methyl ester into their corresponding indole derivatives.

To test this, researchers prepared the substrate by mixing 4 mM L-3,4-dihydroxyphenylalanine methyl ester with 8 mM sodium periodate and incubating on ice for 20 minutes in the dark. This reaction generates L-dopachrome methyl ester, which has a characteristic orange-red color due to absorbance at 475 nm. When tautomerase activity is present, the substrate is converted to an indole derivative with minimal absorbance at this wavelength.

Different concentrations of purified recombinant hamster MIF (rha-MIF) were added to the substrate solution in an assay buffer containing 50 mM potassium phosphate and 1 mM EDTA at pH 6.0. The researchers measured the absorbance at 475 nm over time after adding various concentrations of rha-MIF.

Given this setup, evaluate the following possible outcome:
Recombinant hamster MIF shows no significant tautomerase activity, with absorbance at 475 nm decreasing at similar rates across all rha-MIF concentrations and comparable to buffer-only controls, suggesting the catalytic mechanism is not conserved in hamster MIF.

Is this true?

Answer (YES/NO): NO